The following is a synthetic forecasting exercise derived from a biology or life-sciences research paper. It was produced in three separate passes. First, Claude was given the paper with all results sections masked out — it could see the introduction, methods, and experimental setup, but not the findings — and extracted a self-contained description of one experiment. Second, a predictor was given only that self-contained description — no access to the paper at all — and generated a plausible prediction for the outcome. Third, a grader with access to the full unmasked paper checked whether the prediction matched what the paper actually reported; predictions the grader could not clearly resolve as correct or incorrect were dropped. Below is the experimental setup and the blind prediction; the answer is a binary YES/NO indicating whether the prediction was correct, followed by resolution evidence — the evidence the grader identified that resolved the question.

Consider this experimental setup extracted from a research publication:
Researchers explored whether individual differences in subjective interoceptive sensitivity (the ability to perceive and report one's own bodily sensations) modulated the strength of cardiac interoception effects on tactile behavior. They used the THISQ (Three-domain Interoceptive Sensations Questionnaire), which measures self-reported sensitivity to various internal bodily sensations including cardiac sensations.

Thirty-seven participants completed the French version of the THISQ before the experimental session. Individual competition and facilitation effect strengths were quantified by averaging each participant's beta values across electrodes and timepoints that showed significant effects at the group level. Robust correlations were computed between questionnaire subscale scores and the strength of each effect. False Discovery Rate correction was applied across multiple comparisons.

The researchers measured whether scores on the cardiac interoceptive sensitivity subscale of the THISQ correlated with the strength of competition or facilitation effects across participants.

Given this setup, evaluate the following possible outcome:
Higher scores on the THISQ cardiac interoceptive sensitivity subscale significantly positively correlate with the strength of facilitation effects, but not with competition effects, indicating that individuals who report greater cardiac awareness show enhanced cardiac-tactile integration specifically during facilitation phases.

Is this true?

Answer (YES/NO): NO